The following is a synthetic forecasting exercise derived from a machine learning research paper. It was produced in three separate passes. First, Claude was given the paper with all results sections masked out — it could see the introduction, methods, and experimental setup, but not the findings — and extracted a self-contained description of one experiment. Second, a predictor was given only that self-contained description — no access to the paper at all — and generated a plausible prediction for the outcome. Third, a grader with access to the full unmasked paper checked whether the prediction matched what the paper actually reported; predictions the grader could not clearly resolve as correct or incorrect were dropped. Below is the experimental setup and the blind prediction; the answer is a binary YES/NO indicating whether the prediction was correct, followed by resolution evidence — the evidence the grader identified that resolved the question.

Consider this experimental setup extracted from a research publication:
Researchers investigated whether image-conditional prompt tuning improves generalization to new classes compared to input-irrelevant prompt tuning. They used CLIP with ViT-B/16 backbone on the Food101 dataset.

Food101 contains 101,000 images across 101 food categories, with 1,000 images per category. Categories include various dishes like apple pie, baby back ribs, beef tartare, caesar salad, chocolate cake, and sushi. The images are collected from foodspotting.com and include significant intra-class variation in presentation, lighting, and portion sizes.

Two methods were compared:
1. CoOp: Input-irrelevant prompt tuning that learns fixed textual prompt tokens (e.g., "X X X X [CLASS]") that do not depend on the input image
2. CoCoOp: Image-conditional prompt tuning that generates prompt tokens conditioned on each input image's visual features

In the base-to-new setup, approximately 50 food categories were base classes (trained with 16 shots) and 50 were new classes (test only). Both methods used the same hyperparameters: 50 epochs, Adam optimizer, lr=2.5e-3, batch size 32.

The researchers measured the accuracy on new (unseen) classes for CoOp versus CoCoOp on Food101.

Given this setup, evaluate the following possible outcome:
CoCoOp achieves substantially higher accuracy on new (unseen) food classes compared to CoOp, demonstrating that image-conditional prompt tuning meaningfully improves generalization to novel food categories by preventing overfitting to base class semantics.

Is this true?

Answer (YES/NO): NO